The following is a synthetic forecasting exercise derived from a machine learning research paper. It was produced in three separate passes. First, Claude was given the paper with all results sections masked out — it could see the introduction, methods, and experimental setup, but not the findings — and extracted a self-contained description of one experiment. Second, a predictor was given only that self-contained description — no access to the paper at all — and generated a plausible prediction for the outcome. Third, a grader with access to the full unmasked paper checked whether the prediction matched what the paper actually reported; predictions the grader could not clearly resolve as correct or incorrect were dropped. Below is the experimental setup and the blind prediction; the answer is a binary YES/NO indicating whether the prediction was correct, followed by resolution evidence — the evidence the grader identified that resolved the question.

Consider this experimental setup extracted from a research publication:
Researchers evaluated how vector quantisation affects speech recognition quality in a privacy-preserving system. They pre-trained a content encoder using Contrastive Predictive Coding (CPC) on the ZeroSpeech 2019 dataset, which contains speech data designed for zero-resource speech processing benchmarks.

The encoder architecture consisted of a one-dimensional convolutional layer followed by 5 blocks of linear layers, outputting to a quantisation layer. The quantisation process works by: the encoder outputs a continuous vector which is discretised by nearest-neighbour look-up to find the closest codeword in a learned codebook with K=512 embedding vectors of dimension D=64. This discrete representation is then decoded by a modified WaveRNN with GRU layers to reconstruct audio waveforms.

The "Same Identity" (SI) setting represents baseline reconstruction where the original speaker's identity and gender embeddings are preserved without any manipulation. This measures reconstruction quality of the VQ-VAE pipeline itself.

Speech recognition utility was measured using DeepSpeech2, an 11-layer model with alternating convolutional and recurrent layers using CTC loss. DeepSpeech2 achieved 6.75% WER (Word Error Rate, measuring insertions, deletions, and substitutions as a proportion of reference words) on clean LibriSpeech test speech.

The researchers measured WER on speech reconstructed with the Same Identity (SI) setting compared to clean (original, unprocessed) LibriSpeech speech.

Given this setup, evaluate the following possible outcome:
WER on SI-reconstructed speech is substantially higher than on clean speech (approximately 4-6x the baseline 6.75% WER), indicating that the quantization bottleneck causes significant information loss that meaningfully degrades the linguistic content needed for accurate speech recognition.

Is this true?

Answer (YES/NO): NO